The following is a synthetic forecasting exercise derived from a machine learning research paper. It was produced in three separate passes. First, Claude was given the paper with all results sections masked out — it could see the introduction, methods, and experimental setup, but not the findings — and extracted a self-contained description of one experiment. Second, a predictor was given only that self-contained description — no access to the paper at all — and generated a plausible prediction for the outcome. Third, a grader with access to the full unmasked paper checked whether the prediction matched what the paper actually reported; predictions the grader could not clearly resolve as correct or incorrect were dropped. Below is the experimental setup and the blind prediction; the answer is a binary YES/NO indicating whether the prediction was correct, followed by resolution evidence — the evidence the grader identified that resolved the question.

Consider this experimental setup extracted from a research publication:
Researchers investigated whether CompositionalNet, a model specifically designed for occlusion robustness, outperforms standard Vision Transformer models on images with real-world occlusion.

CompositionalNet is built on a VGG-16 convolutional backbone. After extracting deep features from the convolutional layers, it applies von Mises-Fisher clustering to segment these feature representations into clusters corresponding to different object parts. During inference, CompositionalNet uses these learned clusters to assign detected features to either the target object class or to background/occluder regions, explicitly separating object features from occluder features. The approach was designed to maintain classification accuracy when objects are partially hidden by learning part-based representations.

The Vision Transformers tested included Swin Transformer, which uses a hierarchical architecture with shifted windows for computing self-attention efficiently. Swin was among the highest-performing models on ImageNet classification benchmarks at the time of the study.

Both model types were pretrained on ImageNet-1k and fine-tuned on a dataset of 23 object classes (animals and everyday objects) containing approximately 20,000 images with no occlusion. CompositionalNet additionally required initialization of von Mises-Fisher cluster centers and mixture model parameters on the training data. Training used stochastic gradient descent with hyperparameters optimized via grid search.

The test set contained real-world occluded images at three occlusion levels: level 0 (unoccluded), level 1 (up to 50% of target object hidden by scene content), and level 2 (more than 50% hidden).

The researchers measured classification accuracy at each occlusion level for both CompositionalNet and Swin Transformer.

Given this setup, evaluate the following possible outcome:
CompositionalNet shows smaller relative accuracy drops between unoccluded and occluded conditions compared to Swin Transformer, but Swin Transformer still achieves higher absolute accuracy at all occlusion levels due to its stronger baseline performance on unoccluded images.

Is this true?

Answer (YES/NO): NO